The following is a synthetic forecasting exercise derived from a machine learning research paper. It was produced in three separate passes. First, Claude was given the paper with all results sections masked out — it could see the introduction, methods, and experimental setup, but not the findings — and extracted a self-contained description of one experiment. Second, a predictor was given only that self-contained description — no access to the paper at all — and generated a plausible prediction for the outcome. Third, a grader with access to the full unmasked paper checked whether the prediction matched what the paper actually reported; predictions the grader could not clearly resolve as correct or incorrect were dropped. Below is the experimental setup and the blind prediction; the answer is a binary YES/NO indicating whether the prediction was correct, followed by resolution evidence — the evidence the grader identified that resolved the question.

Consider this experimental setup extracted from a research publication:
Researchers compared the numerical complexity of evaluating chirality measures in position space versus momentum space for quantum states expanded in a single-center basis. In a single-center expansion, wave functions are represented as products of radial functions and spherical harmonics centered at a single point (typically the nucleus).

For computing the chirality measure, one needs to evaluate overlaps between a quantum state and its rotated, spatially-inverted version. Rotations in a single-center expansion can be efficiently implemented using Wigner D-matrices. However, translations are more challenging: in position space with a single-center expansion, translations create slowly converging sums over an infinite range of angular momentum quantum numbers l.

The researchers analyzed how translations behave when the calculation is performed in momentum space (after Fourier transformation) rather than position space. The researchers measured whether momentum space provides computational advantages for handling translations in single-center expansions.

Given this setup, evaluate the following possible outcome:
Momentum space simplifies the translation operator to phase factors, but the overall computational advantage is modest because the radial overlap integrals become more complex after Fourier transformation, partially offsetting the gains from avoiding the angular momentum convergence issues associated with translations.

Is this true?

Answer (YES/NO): NO